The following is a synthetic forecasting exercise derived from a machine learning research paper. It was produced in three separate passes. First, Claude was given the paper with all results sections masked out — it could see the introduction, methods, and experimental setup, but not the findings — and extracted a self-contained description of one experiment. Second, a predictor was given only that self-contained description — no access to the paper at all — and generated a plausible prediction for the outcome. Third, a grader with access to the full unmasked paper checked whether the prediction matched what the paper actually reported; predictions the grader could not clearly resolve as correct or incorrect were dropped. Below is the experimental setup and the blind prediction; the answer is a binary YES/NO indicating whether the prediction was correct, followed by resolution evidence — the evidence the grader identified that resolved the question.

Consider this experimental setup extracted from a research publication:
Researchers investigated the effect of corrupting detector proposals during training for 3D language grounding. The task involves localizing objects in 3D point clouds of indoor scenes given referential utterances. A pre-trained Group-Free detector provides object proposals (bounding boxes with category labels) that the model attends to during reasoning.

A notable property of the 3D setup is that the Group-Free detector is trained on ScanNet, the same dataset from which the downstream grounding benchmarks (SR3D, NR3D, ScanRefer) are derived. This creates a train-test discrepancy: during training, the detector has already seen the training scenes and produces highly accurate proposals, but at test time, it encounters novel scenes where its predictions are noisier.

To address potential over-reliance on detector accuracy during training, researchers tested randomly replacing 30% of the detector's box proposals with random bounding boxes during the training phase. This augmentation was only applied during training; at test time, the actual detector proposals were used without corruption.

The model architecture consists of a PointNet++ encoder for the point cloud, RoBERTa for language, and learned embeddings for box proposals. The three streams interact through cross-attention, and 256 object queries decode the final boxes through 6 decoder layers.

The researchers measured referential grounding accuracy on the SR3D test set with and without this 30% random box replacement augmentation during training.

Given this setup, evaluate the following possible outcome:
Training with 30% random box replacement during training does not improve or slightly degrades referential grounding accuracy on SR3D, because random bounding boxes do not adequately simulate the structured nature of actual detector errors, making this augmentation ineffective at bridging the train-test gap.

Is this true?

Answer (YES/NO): NO